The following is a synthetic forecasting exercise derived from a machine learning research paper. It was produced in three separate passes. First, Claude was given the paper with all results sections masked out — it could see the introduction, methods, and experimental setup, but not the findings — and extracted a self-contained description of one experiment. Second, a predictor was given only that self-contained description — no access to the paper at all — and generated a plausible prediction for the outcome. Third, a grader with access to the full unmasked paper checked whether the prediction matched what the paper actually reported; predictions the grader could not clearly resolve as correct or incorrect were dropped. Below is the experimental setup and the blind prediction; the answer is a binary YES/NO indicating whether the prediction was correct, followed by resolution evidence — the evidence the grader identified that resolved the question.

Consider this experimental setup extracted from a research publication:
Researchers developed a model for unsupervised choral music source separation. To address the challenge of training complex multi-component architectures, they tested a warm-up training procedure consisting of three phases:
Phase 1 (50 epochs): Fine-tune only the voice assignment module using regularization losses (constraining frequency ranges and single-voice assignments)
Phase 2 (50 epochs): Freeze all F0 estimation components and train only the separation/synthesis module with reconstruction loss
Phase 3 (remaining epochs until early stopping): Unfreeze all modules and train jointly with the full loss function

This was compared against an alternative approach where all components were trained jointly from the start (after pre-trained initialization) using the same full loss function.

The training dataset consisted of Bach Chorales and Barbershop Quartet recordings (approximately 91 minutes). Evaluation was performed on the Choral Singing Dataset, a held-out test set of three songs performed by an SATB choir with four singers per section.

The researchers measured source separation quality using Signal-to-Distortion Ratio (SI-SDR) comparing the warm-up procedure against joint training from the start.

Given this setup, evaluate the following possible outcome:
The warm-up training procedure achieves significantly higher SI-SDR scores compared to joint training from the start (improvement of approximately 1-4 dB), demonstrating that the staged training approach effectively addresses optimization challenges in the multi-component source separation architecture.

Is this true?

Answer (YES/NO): NO